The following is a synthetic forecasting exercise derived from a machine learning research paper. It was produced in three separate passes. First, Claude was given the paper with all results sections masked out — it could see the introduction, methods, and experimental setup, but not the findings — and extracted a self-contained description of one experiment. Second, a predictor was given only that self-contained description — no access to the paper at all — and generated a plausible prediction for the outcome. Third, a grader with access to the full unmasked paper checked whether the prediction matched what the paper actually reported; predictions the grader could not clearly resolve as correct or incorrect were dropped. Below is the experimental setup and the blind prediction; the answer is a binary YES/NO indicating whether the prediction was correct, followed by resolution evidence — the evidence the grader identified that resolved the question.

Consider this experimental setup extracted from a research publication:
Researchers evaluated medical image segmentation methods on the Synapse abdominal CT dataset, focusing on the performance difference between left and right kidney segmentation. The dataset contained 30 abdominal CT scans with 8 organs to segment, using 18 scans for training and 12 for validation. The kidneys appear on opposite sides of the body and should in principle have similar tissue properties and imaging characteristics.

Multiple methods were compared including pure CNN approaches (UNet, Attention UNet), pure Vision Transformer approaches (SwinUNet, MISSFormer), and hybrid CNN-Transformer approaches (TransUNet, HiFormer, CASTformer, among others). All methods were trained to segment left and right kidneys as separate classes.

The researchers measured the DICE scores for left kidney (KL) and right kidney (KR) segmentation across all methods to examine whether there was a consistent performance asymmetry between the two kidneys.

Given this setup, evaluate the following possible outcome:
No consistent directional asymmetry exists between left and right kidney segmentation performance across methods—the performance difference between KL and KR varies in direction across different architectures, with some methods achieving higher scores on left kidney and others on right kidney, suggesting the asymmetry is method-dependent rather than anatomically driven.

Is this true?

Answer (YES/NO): NO